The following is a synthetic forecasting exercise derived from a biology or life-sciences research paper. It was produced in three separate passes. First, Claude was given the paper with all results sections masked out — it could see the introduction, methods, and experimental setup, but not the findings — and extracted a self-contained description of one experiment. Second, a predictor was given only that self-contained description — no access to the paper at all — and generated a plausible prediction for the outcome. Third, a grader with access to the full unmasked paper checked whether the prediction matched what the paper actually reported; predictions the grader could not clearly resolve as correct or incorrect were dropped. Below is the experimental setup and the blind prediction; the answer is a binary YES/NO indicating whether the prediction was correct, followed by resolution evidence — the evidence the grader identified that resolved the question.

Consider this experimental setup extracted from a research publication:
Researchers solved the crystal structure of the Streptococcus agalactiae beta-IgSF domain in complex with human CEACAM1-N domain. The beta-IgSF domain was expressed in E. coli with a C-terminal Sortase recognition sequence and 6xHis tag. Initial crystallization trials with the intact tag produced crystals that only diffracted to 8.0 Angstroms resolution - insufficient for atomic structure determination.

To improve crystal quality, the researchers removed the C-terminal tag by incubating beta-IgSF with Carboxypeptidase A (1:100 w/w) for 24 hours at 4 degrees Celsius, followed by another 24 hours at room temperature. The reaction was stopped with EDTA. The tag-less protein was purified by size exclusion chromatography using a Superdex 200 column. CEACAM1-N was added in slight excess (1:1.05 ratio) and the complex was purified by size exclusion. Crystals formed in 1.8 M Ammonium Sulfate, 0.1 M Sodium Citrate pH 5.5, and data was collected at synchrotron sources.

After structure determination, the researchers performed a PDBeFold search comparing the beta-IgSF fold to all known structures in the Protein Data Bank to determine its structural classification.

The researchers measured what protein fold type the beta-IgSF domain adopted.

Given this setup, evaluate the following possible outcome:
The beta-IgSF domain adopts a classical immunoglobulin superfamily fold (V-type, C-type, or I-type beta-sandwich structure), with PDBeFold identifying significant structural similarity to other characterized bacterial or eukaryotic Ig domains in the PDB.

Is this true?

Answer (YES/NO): NO